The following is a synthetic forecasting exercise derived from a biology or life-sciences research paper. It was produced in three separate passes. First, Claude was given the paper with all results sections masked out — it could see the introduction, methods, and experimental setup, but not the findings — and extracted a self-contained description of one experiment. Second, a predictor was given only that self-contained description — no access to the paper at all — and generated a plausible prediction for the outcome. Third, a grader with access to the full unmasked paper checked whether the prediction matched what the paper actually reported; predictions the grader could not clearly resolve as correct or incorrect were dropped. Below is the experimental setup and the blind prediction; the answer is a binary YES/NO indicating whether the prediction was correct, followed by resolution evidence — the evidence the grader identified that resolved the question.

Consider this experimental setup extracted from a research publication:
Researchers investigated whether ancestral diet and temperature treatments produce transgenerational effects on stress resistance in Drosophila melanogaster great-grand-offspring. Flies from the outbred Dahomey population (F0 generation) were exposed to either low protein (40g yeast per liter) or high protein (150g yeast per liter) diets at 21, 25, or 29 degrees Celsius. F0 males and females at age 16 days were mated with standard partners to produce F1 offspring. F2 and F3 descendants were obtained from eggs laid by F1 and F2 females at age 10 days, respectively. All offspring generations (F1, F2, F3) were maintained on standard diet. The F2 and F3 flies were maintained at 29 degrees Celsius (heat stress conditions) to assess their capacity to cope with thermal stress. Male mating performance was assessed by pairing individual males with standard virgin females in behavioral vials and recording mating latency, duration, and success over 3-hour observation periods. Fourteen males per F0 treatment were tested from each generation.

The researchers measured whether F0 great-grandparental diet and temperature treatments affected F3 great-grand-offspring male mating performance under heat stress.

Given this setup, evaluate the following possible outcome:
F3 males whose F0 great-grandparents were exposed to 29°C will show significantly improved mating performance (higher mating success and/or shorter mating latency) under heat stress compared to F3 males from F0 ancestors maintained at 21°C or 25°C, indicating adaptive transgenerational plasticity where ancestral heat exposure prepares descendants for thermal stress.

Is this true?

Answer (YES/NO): NO